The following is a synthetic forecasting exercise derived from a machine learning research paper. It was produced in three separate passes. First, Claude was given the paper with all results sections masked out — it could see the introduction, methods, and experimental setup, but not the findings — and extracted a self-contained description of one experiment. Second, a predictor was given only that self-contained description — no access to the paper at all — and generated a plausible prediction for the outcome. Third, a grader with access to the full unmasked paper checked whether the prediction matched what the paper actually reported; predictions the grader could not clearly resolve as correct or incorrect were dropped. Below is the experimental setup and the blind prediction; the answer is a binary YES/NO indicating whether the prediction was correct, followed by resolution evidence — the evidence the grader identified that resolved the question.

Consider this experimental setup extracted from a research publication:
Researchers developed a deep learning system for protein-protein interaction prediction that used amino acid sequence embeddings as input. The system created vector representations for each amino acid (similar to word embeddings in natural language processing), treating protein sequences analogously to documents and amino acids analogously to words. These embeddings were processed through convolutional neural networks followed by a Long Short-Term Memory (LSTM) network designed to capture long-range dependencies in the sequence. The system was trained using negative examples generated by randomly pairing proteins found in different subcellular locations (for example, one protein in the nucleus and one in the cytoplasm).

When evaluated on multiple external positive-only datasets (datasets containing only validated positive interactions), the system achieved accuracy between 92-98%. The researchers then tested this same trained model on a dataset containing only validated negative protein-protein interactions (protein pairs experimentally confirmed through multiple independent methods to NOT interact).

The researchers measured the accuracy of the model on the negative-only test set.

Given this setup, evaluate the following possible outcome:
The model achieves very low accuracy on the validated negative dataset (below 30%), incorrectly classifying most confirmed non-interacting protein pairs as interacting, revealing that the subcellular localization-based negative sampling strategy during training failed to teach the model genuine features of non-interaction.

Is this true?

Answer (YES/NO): YES